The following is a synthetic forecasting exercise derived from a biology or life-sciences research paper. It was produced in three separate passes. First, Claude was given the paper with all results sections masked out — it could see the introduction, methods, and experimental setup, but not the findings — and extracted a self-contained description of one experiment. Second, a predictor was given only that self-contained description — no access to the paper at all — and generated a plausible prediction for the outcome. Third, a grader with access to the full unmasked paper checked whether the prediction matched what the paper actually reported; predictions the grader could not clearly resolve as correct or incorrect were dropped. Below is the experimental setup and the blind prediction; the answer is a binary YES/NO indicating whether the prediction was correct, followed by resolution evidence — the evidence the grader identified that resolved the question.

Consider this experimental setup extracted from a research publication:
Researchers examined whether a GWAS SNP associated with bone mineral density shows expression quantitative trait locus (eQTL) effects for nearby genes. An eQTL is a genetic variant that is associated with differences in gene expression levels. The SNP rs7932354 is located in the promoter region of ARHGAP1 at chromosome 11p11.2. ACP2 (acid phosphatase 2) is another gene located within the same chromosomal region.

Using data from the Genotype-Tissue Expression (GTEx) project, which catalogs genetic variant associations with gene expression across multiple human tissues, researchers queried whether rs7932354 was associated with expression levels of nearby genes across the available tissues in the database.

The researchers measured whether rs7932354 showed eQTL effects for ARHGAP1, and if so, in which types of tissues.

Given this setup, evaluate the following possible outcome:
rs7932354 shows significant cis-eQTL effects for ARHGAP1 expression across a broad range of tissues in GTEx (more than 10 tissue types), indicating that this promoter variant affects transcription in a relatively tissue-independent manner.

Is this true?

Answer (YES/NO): NO